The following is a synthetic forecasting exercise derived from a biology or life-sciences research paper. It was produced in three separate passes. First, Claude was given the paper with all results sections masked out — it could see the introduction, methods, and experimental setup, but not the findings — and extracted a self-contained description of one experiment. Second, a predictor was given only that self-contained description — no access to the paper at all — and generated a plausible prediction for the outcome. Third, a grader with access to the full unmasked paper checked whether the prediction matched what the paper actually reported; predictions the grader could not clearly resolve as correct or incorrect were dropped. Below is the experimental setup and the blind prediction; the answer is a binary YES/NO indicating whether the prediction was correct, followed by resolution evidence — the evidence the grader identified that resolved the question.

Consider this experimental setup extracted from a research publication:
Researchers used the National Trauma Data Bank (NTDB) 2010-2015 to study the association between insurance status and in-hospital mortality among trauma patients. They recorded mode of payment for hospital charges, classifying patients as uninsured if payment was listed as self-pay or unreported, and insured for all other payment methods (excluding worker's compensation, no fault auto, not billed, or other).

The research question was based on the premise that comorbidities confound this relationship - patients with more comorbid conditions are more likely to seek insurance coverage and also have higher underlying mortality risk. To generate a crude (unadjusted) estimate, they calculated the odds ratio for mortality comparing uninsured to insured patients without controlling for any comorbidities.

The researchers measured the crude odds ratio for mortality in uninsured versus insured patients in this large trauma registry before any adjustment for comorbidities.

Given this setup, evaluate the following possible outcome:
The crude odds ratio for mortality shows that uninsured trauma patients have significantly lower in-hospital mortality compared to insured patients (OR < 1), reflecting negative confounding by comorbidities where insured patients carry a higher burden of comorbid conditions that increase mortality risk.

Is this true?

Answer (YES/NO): NO